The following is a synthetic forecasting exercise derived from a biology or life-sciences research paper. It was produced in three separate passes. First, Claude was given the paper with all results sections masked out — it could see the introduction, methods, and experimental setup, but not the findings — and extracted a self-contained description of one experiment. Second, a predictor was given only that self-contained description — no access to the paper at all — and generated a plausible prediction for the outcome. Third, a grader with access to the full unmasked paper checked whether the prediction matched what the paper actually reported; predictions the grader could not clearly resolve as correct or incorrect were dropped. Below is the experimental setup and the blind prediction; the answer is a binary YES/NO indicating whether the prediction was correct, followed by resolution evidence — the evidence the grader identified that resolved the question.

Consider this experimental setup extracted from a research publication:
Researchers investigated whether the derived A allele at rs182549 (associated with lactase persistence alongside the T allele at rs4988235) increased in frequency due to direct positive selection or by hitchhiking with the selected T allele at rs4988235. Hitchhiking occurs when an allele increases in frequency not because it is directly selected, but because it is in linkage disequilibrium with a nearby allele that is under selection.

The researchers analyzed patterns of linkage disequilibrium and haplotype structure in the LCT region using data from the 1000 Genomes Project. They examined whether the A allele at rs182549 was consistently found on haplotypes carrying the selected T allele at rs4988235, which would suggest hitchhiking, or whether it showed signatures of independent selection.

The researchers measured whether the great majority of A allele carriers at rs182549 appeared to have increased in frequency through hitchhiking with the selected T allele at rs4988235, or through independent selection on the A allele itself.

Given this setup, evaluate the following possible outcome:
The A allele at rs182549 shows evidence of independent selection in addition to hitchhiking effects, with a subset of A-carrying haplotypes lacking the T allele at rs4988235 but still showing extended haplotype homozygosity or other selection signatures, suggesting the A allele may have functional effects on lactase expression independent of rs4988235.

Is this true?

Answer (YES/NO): NO